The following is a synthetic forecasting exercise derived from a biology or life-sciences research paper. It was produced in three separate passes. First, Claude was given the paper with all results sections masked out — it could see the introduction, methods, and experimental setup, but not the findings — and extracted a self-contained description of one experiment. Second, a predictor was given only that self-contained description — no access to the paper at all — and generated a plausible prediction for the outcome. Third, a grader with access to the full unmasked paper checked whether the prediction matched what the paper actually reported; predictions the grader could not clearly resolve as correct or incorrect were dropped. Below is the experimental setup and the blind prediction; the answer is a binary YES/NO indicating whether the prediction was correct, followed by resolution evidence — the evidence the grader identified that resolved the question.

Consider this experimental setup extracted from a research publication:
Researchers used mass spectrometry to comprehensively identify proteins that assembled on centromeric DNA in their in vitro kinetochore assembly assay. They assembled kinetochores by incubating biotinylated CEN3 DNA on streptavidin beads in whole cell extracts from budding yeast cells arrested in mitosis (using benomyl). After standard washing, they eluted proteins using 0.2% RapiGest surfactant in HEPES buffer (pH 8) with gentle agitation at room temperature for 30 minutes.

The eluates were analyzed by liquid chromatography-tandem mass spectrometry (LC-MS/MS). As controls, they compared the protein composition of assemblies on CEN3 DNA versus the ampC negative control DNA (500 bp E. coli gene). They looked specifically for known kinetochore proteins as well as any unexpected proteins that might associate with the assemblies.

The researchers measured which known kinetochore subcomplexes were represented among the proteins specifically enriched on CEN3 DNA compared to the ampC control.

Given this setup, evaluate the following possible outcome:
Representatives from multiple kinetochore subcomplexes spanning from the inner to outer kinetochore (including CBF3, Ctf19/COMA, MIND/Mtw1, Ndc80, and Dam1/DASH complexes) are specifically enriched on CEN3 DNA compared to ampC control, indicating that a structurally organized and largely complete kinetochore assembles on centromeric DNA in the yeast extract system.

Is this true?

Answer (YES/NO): YES